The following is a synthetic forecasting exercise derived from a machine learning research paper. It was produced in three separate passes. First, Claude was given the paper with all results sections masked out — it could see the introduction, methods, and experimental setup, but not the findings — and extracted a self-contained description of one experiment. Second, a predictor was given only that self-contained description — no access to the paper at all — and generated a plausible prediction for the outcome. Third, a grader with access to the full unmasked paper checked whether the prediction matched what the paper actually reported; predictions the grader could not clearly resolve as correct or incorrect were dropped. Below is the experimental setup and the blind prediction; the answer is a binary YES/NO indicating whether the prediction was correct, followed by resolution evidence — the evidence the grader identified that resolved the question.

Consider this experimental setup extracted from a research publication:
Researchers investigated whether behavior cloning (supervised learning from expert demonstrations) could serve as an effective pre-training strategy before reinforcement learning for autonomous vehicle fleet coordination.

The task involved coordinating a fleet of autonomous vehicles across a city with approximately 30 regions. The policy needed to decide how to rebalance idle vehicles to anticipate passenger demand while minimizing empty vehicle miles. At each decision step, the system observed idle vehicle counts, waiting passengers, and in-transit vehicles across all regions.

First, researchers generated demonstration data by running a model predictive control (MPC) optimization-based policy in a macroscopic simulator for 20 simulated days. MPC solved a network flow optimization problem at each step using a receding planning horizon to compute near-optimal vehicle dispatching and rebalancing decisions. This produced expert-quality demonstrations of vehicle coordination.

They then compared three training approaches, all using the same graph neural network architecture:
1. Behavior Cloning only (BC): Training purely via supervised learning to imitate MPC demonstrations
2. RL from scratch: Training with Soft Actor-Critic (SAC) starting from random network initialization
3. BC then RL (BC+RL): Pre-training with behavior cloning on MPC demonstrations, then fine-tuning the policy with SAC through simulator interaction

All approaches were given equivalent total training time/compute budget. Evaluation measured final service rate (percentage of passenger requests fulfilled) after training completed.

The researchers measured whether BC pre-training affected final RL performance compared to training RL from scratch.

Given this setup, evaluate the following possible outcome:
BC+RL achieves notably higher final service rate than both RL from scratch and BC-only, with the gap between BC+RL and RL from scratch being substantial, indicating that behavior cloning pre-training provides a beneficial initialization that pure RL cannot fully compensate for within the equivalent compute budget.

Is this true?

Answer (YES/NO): NO